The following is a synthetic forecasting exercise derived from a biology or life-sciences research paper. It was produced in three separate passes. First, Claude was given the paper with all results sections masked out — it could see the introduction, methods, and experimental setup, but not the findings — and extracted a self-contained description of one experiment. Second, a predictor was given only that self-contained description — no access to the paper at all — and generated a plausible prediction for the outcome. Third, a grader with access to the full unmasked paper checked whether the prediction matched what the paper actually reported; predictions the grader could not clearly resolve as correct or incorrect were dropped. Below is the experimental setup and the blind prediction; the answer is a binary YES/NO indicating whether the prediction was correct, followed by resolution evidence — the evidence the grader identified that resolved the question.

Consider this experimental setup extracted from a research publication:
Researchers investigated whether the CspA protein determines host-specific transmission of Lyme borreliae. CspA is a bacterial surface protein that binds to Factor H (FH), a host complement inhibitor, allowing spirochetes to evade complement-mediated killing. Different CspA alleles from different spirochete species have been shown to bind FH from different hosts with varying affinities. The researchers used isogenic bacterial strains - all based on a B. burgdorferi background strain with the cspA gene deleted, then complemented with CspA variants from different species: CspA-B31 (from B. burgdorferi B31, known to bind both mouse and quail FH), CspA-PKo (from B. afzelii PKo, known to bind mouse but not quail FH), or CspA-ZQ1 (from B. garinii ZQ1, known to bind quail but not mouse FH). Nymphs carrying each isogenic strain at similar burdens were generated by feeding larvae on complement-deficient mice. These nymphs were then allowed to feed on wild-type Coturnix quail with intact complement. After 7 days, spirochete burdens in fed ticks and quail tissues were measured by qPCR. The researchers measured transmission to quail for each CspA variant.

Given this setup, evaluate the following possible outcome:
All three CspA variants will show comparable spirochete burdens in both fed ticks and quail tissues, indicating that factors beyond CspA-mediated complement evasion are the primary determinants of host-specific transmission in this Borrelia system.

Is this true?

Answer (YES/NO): NO